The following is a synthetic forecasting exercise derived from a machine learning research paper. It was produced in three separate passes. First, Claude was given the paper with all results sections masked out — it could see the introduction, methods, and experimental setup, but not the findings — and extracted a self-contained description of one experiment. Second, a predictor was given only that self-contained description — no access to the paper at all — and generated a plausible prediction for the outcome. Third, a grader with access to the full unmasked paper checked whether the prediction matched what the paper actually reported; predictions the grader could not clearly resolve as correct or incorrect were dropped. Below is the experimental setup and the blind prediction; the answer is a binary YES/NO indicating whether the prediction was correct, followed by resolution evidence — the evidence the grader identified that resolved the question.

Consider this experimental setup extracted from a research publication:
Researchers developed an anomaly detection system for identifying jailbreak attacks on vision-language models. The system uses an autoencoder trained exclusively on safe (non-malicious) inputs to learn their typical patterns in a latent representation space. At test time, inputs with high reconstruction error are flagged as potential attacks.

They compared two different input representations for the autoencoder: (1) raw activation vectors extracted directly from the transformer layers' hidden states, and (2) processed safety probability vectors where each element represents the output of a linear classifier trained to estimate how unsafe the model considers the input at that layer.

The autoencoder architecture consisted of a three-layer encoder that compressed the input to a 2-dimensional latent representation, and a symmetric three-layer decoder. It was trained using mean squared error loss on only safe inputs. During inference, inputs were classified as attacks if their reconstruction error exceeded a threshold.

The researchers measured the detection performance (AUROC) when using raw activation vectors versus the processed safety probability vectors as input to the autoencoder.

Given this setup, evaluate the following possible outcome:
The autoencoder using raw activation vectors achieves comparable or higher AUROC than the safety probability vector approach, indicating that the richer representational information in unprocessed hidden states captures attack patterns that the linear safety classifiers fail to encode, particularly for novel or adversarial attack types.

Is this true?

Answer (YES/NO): NO